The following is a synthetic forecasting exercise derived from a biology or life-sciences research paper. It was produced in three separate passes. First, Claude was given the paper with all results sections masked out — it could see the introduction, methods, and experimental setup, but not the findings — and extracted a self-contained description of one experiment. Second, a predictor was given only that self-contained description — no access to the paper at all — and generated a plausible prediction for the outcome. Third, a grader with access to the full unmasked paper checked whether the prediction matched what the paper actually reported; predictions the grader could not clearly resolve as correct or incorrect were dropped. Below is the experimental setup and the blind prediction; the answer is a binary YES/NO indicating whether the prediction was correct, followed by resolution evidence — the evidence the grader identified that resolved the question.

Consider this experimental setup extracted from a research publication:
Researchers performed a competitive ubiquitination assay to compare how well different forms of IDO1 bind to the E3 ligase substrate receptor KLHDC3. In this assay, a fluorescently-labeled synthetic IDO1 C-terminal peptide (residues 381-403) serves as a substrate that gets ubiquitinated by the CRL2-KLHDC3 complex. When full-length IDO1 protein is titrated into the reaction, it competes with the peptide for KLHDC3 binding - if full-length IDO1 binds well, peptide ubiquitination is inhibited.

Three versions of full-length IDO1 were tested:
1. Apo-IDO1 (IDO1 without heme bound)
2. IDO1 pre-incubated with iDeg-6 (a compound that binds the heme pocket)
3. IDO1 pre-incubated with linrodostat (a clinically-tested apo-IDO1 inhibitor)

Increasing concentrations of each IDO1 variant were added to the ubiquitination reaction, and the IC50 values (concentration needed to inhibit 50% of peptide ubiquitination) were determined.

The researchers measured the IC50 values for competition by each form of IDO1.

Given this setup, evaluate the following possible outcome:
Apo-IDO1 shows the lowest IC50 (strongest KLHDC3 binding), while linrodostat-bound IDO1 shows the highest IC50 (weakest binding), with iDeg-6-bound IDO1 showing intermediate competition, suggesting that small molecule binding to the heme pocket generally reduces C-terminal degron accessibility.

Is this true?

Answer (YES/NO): NO